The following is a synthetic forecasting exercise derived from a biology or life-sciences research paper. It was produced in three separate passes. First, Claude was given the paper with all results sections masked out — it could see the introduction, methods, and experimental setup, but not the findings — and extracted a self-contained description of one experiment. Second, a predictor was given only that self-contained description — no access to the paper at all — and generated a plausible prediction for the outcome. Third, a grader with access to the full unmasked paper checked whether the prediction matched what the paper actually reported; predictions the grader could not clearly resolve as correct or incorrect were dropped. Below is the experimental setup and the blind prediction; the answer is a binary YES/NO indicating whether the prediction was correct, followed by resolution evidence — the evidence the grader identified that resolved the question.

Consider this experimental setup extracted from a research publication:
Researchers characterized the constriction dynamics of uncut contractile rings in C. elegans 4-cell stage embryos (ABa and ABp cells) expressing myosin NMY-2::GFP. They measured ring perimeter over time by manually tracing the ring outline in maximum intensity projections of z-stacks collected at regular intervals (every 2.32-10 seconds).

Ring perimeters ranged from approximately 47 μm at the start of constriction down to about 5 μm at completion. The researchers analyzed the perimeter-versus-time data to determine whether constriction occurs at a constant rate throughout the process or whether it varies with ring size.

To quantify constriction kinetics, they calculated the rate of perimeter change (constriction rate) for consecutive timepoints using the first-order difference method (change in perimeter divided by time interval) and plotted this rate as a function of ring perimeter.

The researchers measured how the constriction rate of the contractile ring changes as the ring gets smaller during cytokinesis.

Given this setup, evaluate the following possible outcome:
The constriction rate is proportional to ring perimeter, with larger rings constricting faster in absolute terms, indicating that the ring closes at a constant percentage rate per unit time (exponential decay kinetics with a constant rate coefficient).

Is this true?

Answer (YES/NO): NO